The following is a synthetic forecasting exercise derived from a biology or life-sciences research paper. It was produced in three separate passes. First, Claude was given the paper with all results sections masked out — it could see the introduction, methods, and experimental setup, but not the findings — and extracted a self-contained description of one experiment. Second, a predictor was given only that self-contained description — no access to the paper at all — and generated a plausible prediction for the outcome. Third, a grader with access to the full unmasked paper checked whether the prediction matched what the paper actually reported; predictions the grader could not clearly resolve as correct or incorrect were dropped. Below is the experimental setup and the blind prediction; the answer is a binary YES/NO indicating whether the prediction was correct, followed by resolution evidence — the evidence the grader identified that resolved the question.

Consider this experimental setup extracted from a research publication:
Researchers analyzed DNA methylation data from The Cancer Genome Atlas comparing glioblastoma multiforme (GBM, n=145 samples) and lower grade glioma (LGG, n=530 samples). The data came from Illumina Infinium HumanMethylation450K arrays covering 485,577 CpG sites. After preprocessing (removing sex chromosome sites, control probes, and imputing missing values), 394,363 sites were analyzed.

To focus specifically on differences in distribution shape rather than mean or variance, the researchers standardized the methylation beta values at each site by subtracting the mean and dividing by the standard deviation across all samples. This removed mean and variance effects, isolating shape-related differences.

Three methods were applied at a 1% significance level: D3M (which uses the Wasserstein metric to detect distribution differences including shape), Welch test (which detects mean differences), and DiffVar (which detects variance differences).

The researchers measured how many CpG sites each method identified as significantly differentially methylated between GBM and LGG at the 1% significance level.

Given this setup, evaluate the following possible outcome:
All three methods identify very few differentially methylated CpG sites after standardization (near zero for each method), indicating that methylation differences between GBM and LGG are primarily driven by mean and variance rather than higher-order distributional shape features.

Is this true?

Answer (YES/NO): NO